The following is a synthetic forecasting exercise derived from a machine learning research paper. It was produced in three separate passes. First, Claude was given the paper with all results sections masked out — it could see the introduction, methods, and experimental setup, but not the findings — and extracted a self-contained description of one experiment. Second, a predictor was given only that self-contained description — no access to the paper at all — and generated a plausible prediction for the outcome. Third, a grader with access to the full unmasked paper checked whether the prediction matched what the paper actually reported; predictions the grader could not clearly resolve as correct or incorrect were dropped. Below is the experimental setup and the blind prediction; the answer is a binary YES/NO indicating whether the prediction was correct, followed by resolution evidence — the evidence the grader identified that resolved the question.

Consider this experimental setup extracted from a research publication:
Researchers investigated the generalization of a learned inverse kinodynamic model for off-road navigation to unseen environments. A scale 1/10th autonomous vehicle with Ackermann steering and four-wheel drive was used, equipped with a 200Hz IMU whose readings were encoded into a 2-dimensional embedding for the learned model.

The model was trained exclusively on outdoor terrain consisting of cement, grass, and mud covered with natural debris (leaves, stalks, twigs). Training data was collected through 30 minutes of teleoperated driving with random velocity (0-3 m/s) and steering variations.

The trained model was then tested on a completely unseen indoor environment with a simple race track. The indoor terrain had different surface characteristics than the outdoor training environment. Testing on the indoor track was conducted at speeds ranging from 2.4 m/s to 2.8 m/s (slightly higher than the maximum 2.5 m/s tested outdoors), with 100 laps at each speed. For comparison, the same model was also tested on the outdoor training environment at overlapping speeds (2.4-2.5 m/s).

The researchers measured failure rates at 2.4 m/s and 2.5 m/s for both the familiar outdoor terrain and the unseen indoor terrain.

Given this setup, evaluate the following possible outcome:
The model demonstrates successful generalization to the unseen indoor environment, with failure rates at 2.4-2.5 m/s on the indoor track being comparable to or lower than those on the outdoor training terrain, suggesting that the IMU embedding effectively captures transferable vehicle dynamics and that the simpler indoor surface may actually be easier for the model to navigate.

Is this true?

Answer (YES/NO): YES